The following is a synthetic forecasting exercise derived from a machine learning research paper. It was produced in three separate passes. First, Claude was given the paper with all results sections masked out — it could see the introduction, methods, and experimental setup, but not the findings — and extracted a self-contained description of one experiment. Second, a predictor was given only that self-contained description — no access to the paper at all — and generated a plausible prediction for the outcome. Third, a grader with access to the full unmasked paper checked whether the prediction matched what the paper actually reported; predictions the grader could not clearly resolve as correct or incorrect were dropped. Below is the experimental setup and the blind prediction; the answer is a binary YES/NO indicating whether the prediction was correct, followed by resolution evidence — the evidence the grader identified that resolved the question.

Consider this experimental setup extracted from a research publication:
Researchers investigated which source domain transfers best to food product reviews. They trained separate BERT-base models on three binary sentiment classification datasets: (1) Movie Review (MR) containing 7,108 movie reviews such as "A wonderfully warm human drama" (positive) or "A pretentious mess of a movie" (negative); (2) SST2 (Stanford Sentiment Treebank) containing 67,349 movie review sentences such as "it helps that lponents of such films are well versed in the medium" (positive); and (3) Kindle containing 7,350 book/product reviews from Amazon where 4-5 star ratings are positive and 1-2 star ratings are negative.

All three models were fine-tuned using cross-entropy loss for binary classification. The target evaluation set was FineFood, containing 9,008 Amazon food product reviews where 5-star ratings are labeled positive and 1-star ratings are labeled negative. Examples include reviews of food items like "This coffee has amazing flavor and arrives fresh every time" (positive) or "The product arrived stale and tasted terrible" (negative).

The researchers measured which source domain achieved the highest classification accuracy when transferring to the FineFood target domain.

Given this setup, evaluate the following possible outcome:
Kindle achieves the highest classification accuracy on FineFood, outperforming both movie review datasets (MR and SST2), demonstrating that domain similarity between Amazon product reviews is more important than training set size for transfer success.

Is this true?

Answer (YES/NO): YES